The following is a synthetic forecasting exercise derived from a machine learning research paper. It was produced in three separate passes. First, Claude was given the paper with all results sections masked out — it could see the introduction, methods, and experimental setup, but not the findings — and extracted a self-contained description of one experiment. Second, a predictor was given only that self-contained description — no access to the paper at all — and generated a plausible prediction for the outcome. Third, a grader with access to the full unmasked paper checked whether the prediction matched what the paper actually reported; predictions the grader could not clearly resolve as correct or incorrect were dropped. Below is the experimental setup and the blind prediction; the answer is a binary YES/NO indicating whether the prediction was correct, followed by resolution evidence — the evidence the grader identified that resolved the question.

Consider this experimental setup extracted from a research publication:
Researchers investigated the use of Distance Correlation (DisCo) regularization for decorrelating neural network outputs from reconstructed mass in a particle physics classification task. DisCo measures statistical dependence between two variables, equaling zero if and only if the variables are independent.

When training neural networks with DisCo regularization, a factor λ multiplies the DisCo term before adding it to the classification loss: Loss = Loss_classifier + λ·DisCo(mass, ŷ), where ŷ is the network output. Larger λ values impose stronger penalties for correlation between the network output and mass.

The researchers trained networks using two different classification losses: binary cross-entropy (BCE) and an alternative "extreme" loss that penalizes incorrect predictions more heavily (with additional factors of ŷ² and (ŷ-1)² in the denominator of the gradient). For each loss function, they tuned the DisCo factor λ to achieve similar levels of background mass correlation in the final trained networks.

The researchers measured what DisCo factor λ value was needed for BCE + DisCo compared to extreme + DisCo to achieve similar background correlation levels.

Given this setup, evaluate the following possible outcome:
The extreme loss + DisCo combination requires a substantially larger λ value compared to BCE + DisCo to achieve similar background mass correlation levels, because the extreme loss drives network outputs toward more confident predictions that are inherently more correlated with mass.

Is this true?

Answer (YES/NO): YES